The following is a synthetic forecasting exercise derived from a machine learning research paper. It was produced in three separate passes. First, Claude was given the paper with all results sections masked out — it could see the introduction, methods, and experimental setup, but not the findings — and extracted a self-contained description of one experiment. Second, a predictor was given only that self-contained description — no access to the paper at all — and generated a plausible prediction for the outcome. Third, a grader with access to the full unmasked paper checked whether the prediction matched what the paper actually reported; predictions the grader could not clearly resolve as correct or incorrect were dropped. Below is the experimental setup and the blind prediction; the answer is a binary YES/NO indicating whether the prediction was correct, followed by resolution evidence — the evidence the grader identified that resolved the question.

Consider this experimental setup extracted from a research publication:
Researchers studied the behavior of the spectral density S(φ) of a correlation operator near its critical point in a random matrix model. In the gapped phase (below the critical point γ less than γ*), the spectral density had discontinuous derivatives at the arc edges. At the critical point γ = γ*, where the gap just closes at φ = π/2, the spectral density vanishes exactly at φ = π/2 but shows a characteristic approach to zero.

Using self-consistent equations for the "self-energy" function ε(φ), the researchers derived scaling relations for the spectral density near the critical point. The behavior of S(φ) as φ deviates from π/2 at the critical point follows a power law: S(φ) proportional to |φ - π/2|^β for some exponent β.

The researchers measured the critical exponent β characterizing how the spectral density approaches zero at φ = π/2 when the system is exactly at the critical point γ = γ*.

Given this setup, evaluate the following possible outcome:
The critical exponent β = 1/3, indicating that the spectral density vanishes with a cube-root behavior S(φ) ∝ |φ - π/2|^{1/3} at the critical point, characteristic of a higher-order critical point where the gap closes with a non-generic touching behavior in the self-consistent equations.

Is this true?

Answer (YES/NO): YES